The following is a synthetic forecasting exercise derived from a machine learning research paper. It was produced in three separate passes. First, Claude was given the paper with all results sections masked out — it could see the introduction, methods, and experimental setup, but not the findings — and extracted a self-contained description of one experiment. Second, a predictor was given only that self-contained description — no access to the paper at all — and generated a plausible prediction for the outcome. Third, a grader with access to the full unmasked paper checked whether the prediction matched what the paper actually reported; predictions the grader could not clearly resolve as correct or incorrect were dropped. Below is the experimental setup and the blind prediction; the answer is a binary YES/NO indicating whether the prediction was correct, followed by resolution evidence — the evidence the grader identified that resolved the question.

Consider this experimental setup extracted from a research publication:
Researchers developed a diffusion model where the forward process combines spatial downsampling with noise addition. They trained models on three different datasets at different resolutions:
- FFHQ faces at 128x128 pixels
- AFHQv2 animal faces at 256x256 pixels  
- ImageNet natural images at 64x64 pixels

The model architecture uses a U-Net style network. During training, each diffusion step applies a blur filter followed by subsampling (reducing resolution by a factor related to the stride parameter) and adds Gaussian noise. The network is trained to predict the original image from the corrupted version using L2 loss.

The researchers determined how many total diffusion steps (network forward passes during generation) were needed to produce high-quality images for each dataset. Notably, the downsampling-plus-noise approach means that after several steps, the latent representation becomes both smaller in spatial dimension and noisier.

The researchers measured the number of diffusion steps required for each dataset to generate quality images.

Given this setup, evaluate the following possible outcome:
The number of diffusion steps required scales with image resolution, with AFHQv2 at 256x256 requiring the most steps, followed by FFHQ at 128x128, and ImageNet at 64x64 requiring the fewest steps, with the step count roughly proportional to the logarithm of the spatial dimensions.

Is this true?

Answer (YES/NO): YES